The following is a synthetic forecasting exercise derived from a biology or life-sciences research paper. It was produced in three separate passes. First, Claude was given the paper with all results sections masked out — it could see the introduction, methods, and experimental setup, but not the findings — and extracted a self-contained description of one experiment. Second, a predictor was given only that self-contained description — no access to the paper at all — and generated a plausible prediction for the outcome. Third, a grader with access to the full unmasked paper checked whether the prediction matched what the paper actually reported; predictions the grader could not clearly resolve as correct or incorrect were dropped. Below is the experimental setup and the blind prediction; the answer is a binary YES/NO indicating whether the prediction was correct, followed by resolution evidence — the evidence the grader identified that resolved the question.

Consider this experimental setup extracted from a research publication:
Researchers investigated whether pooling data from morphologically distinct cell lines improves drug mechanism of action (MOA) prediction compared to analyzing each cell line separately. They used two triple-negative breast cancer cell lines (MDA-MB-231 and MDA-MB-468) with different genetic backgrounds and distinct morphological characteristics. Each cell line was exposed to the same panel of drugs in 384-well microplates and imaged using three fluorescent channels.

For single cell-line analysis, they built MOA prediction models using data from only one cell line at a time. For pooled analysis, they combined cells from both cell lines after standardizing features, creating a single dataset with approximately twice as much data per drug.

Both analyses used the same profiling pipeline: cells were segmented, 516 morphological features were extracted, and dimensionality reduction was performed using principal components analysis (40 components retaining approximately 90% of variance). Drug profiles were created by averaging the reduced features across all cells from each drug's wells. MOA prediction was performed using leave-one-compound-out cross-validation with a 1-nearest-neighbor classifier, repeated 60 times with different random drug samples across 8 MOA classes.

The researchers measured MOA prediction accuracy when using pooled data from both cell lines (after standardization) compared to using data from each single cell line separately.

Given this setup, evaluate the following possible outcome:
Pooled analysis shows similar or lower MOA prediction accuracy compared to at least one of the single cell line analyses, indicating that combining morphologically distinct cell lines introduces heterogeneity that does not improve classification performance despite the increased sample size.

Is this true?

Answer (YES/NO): NO